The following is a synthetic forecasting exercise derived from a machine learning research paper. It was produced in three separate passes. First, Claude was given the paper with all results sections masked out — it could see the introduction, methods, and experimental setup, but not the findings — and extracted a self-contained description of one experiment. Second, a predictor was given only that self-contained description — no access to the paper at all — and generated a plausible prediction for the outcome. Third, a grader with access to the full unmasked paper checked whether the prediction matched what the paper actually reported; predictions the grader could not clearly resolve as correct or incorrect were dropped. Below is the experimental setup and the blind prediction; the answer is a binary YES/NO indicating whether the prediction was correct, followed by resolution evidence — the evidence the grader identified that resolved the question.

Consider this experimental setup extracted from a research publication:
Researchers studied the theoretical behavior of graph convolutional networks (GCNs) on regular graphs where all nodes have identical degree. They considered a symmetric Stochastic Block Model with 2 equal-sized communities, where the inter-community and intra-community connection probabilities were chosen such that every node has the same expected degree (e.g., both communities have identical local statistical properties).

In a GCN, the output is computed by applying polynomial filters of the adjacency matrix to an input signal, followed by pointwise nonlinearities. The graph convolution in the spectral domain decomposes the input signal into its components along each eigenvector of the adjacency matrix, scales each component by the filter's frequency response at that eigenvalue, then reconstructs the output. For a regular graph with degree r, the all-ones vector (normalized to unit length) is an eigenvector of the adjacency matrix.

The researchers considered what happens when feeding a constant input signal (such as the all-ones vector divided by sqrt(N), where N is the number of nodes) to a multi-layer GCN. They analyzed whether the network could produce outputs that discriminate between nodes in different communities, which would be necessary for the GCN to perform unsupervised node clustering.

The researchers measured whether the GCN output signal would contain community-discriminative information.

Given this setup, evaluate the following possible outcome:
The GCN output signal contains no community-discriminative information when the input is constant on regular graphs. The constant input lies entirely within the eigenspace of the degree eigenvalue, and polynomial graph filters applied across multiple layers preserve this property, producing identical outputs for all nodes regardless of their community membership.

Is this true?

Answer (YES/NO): YES